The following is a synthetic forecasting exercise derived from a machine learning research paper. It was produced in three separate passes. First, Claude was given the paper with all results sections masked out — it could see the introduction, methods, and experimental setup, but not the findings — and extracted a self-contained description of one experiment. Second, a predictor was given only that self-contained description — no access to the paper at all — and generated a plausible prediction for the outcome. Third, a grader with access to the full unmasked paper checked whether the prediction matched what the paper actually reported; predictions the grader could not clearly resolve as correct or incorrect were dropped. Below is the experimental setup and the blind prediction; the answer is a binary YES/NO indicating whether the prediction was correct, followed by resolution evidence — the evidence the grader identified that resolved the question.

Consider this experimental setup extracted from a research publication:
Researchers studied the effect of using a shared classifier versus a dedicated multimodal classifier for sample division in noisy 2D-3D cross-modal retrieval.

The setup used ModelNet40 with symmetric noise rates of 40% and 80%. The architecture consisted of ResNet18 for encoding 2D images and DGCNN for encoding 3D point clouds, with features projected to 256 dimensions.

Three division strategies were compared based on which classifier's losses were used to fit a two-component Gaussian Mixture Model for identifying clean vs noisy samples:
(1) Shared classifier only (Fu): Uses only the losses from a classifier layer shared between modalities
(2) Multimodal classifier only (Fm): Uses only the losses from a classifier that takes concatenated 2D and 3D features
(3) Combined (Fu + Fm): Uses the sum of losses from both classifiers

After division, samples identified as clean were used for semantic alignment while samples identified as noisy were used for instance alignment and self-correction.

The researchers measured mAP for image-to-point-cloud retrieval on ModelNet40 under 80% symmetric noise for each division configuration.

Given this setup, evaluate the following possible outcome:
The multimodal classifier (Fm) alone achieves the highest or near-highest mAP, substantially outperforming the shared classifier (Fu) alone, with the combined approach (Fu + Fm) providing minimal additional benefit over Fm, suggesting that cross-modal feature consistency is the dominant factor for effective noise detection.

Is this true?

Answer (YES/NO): NO